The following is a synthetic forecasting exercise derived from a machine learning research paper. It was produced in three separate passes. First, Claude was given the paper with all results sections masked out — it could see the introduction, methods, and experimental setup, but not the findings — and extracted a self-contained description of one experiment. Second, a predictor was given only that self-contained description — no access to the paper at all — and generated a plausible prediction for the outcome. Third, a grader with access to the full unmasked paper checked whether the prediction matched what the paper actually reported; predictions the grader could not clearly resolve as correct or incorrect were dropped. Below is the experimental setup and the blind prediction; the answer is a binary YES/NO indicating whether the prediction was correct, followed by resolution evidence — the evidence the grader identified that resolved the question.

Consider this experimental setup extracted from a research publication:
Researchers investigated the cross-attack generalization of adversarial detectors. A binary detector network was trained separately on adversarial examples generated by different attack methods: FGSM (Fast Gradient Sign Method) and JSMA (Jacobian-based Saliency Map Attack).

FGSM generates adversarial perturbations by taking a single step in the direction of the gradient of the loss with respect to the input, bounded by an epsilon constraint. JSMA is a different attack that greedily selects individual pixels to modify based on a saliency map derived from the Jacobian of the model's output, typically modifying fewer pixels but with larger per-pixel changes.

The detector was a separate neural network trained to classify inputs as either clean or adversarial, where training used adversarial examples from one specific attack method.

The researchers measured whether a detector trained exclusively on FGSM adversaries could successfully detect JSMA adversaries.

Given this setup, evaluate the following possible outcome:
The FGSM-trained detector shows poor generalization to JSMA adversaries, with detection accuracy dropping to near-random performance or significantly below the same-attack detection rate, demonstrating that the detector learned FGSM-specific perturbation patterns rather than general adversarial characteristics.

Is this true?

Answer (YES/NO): YES